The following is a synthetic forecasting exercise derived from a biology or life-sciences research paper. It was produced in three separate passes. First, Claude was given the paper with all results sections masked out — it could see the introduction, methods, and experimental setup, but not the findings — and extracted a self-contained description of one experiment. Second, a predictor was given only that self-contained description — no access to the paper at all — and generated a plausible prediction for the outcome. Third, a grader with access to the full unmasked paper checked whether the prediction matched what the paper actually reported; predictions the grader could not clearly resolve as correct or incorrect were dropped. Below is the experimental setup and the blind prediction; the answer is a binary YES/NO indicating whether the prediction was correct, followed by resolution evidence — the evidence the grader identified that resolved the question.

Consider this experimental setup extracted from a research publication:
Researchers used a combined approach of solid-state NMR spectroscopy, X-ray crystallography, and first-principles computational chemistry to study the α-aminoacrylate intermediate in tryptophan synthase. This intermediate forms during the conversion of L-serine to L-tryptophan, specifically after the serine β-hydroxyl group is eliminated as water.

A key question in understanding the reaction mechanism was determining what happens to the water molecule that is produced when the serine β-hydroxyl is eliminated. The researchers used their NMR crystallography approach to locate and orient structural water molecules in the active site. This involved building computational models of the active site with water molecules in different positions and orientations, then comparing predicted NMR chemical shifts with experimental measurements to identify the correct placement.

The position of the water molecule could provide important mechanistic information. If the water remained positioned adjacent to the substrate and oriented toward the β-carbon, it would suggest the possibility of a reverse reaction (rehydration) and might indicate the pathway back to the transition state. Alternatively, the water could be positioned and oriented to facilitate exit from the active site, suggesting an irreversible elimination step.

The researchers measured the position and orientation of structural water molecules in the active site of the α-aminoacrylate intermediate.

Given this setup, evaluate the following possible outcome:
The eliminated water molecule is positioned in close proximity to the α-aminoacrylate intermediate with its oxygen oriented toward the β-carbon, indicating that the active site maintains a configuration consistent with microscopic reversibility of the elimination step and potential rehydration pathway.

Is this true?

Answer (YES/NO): YES